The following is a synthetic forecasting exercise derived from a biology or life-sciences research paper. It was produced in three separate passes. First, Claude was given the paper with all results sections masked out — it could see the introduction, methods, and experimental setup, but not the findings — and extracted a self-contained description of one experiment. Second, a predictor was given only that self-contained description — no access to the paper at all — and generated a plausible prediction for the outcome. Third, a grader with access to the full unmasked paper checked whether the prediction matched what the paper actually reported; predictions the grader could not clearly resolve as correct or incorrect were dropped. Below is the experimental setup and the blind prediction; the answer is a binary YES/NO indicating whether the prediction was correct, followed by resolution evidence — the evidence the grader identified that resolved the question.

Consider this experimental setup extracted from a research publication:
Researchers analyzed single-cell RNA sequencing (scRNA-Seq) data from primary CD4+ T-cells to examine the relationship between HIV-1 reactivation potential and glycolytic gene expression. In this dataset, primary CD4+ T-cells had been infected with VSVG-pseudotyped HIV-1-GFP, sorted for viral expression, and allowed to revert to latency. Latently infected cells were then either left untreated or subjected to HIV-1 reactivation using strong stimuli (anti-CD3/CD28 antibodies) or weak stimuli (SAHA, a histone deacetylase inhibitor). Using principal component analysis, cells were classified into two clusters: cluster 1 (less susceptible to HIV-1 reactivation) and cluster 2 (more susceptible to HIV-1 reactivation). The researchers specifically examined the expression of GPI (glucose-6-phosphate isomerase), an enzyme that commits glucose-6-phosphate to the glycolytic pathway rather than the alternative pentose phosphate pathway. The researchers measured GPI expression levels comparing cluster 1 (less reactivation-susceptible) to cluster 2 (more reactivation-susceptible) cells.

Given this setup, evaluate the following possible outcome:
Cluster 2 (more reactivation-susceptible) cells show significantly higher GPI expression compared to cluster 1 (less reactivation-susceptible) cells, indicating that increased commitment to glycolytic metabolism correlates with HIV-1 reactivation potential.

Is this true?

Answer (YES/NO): YES